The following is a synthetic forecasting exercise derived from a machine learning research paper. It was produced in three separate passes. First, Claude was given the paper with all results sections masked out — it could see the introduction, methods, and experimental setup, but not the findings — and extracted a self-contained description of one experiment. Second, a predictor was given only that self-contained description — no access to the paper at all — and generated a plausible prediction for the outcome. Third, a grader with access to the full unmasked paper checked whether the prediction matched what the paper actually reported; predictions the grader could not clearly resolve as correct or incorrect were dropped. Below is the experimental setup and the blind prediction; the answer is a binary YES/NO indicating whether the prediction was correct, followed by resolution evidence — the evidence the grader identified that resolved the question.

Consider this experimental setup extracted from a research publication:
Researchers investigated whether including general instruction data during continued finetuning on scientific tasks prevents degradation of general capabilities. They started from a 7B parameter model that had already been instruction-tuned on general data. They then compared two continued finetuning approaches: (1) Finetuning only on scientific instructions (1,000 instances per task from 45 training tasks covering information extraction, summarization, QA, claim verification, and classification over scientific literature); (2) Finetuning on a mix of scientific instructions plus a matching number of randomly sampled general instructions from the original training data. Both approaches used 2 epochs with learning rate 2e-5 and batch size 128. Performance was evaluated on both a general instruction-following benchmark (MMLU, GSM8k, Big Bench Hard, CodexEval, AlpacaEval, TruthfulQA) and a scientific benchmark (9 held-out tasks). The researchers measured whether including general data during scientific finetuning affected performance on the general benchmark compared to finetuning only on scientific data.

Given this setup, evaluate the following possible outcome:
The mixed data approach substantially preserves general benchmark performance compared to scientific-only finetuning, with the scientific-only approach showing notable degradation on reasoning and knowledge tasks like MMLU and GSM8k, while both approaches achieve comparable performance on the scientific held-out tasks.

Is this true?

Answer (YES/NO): YES